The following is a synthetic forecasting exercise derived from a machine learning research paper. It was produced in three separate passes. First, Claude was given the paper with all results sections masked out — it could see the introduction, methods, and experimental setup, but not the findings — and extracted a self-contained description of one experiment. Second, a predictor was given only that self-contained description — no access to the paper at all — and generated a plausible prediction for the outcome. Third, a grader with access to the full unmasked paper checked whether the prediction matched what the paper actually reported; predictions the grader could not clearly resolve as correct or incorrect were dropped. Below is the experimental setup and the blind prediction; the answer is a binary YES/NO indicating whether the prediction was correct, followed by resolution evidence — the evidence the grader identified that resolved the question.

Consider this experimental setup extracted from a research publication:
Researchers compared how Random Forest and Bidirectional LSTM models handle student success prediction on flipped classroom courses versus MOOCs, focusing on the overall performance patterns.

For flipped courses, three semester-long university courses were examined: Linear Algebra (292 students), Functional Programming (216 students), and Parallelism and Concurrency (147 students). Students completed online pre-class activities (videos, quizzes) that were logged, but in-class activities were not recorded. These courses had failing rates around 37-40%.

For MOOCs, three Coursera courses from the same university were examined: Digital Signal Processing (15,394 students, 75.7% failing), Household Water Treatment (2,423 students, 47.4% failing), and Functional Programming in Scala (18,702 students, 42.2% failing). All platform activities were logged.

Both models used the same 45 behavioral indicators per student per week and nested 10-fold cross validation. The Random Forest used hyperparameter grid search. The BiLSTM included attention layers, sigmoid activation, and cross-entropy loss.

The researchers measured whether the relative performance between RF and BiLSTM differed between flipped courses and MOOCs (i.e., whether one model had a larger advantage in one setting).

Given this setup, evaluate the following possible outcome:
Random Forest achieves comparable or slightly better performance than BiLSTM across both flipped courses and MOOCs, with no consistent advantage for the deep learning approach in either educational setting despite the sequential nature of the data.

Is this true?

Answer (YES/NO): YES